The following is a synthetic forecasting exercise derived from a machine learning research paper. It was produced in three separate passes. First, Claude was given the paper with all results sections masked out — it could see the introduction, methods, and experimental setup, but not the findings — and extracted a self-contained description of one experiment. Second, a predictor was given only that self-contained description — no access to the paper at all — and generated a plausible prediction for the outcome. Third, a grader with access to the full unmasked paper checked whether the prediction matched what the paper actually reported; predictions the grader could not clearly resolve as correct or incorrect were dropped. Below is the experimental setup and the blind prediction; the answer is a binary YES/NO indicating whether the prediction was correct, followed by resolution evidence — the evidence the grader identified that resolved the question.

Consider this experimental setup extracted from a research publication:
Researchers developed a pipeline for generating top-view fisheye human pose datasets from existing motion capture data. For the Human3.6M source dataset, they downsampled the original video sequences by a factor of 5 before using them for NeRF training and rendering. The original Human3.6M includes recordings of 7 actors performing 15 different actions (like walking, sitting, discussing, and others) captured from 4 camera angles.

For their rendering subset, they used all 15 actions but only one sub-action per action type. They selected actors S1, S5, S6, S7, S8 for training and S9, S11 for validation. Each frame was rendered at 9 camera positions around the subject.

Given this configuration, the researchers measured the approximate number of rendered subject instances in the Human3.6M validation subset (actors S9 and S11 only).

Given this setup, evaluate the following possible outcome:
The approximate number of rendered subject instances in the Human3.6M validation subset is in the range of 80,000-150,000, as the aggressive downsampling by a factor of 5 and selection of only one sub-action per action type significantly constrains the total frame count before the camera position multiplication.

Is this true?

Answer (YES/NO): YES